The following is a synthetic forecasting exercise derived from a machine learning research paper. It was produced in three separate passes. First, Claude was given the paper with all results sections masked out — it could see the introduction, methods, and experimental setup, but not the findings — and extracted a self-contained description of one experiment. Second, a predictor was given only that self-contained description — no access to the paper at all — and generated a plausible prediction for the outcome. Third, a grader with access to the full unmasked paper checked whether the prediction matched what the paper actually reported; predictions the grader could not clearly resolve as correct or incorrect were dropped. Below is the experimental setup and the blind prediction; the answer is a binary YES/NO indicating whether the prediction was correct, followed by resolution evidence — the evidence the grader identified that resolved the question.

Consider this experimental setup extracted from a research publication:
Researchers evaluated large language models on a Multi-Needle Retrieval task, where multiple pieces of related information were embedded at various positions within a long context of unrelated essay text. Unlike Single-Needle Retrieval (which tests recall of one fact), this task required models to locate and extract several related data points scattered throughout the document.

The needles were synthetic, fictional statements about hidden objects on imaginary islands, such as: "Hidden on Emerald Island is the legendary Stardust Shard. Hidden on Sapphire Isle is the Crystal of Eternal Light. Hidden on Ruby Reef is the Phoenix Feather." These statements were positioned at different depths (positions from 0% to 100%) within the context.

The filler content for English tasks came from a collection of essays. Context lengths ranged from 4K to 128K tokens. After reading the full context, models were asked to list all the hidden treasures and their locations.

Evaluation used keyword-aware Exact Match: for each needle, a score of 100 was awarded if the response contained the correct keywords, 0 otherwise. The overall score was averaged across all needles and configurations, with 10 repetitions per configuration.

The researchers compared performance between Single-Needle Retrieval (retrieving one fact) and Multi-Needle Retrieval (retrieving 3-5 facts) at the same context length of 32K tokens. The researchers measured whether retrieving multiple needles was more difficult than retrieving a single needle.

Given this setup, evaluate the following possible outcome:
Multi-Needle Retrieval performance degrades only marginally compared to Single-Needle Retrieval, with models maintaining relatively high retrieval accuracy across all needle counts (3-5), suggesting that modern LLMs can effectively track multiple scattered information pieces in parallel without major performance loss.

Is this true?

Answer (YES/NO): YES